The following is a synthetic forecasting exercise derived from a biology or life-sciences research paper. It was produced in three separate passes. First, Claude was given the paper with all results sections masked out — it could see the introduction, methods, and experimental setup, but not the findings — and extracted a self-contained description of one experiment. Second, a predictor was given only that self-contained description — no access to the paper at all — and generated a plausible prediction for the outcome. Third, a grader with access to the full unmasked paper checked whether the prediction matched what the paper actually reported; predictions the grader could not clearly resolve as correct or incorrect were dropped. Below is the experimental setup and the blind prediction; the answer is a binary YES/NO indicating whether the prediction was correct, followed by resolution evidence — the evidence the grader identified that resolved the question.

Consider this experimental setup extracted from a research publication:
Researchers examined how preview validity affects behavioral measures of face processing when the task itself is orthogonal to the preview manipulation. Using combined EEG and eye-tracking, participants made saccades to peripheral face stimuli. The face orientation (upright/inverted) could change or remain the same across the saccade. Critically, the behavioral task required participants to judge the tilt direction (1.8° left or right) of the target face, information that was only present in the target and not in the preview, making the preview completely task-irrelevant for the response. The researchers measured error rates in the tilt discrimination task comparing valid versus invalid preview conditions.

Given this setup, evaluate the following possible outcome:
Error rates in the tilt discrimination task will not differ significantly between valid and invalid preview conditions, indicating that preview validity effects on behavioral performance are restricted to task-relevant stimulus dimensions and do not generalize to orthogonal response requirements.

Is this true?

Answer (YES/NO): NO